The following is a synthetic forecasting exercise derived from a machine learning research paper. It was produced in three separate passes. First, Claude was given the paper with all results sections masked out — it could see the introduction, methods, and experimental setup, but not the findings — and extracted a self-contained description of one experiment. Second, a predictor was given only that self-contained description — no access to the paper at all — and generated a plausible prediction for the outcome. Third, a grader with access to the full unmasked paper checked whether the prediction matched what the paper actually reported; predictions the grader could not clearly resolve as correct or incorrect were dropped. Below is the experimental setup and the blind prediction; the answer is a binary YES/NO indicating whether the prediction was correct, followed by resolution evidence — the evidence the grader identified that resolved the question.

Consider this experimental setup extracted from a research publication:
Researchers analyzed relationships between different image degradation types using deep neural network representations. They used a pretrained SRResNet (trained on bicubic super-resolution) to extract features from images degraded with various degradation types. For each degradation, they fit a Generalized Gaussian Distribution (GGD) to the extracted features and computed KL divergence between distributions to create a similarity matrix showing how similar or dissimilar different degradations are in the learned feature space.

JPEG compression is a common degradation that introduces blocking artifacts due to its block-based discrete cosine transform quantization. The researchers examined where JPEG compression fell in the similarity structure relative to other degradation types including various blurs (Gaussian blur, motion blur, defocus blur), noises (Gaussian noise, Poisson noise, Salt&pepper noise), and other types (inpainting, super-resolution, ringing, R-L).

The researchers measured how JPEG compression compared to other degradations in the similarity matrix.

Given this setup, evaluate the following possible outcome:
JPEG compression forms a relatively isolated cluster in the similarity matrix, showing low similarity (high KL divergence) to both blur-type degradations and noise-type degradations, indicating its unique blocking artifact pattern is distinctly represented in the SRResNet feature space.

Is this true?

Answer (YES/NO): NO